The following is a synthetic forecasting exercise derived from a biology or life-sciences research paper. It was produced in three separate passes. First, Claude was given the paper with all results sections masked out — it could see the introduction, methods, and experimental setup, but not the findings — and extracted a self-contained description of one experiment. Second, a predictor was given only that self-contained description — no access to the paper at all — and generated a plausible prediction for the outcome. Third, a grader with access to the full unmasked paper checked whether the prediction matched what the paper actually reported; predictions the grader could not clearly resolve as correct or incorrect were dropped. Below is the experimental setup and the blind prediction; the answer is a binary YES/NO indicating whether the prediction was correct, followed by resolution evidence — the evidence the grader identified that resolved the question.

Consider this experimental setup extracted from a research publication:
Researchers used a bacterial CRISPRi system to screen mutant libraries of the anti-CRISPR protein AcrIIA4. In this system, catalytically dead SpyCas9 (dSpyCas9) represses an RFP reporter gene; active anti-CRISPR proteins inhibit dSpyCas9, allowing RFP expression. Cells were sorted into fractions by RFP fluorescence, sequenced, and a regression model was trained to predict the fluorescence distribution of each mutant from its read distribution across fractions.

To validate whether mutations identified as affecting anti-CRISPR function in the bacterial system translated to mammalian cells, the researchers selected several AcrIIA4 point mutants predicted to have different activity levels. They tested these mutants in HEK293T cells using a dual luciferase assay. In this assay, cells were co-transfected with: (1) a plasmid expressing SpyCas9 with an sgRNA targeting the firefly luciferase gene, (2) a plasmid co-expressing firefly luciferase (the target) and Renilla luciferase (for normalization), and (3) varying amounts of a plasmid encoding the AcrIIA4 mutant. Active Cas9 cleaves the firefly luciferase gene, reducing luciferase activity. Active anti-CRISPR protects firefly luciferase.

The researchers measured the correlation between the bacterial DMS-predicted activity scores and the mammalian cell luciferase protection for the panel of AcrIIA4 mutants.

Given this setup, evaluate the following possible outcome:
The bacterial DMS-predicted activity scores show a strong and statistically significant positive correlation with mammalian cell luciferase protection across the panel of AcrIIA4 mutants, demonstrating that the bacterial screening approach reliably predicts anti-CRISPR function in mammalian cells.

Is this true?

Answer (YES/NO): NO